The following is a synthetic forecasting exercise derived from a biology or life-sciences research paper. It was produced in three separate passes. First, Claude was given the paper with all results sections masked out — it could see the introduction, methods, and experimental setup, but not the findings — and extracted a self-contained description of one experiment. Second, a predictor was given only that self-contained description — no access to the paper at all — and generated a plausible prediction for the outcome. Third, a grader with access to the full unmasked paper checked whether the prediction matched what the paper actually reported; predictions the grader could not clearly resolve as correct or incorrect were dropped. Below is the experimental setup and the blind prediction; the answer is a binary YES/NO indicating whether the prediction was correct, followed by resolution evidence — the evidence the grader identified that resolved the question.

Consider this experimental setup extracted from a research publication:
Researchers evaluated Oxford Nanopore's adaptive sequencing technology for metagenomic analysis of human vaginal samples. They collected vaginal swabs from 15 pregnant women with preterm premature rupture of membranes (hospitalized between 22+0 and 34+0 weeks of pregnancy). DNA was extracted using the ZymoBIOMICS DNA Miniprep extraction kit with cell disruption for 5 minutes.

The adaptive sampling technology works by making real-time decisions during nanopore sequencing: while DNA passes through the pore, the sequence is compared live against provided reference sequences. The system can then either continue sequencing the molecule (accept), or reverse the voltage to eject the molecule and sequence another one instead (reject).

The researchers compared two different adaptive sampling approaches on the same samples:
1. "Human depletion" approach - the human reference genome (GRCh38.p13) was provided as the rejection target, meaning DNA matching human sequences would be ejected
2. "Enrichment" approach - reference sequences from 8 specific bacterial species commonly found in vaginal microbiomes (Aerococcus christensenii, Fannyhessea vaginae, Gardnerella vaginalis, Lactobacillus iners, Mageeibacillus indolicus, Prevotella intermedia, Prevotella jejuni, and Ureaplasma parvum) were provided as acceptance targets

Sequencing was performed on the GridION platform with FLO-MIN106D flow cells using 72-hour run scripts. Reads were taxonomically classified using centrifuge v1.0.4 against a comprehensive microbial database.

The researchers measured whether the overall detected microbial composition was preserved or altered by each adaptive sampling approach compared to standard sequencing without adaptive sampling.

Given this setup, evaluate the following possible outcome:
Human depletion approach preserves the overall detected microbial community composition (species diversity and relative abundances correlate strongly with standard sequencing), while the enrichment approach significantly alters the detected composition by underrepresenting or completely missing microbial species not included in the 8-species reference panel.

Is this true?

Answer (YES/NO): NO